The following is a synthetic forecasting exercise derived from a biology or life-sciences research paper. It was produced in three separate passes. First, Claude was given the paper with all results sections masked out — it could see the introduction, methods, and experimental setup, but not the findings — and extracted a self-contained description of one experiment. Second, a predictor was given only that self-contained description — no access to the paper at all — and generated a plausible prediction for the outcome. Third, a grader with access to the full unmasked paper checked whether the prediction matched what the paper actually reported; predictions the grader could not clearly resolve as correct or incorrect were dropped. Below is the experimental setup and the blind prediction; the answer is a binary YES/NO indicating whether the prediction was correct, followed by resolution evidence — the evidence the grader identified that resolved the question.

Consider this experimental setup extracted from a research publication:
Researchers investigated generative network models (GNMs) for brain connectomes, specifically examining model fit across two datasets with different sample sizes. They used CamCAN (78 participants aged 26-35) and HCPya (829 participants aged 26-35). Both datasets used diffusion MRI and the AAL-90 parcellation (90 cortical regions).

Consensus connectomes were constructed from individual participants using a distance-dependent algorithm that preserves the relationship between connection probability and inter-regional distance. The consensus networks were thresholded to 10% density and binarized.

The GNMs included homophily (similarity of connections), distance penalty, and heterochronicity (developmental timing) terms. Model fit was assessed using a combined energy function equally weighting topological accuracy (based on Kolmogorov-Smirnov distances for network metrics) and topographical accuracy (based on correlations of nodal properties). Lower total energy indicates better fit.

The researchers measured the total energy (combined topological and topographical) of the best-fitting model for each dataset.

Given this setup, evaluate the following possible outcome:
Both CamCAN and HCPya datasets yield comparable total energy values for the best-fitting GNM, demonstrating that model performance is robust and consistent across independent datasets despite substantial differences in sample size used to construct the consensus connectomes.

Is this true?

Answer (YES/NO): YES